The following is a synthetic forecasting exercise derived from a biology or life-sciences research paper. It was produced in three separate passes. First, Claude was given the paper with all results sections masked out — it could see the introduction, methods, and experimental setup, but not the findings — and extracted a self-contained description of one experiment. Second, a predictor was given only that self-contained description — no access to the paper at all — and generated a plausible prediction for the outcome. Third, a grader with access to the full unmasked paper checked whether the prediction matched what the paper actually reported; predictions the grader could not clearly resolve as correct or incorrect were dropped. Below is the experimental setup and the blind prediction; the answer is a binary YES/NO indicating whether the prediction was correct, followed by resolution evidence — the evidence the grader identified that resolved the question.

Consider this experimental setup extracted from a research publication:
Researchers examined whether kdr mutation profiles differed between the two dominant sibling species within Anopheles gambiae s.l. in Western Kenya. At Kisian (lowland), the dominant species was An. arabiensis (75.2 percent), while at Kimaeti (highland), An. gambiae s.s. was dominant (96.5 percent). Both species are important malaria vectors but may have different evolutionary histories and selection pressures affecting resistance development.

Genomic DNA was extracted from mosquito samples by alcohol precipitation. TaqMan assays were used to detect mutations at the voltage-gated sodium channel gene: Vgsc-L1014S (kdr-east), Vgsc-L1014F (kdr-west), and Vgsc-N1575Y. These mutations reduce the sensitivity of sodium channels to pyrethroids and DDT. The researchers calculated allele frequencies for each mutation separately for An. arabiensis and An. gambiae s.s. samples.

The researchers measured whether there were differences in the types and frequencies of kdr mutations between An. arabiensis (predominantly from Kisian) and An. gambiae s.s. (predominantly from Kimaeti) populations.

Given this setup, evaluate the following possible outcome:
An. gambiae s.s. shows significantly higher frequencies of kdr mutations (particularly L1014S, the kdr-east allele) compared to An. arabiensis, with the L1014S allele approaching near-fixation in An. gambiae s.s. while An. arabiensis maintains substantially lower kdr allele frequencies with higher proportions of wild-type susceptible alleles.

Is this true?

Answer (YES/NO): NO